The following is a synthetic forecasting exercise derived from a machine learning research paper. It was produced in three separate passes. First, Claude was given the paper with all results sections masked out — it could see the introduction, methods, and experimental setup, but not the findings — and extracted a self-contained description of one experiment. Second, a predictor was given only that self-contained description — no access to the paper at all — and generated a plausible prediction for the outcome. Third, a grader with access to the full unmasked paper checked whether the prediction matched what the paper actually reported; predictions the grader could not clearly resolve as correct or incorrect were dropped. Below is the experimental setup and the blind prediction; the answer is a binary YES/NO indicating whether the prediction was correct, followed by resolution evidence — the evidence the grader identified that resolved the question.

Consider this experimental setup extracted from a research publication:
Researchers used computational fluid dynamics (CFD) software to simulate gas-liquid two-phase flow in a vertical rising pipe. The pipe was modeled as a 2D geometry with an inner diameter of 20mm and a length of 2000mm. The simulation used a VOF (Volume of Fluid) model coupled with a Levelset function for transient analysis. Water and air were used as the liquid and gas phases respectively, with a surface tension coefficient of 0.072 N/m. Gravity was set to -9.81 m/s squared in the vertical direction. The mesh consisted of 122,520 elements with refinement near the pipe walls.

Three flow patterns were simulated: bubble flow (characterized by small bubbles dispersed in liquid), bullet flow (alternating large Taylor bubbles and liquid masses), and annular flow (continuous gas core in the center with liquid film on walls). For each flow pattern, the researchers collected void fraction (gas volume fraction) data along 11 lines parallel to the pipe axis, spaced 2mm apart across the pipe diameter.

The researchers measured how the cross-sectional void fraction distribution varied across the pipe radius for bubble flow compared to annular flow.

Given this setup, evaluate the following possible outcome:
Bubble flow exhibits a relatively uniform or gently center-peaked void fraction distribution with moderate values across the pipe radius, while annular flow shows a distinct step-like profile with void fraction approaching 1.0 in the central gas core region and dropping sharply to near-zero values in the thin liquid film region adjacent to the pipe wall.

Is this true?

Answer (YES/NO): NO